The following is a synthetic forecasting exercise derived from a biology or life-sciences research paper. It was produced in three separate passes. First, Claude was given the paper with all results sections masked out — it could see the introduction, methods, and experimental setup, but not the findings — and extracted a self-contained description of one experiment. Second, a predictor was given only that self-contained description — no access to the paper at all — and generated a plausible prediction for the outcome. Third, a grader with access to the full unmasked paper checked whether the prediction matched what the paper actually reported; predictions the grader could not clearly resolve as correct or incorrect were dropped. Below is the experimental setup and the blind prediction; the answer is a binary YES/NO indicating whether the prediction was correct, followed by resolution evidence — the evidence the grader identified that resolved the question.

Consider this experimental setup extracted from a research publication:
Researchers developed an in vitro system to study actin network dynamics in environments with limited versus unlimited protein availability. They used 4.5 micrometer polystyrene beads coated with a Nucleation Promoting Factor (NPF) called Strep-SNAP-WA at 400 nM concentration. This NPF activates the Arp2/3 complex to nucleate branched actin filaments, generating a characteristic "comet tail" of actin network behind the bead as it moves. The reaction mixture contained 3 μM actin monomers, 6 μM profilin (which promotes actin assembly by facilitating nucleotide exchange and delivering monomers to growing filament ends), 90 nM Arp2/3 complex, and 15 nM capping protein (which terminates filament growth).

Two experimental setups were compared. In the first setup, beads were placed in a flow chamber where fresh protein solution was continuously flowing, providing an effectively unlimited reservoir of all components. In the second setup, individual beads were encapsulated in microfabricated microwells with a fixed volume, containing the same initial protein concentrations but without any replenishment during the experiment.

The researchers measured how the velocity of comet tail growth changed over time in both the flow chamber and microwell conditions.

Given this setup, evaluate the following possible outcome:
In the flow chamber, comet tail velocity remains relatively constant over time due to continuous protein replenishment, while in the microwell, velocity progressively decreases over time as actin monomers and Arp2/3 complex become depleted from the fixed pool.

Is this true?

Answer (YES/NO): YES